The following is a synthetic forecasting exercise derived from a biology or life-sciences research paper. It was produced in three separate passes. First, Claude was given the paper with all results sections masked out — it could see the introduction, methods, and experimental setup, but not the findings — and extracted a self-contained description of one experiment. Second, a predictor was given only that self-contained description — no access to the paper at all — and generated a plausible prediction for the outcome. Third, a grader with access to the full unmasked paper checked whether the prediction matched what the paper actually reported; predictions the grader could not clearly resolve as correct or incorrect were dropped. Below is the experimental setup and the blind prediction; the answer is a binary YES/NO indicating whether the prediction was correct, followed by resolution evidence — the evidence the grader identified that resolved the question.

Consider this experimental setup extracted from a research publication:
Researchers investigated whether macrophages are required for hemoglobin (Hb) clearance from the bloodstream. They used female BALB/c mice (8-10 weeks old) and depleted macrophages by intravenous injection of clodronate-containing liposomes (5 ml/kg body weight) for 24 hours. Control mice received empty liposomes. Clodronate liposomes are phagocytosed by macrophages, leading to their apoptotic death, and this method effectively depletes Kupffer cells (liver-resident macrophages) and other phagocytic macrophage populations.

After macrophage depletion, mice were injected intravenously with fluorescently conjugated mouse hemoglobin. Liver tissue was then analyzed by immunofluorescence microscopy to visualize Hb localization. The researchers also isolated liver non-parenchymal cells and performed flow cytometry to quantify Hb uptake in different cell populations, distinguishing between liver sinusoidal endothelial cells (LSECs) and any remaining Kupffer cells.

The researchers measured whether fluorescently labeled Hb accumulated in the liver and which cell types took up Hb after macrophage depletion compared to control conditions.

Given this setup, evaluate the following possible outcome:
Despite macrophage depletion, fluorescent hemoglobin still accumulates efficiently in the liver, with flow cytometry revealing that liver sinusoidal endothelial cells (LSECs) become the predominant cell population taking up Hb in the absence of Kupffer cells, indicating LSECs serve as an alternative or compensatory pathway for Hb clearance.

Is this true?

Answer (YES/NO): YES